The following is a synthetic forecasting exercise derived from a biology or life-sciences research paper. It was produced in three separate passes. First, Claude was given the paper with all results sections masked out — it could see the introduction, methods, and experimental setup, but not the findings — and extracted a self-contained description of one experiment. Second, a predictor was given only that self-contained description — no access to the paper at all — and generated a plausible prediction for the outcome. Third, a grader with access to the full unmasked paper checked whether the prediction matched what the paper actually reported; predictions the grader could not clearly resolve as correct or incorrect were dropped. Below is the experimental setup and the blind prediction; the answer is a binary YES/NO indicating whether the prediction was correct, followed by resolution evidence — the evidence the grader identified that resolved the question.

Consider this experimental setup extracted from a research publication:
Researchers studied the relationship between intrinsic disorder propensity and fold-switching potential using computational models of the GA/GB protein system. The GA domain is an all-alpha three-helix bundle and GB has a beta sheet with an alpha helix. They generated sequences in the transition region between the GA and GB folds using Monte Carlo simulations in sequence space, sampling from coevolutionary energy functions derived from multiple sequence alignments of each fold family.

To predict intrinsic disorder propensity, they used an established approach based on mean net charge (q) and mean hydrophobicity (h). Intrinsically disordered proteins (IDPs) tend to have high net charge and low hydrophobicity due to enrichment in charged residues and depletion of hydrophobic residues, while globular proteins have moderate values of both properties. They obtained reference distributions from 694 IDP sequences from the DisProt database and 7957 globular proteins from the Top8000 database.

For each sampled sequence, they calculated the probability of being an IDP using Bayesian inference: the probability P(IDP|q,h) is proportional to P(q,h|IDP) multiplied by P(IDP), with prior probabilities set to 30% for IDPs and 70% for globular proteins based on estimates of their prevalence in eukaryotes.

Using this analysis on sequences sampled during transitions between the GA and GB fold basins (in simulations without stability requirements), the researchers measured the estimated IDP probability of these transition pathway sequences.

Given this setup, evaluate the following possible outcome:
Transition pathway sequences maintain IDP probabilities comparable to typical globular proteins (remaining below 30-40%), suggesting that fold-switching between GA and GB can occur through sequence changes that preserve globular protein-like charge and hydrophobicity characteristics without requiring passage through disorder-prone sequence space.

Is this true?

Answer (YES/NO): NO